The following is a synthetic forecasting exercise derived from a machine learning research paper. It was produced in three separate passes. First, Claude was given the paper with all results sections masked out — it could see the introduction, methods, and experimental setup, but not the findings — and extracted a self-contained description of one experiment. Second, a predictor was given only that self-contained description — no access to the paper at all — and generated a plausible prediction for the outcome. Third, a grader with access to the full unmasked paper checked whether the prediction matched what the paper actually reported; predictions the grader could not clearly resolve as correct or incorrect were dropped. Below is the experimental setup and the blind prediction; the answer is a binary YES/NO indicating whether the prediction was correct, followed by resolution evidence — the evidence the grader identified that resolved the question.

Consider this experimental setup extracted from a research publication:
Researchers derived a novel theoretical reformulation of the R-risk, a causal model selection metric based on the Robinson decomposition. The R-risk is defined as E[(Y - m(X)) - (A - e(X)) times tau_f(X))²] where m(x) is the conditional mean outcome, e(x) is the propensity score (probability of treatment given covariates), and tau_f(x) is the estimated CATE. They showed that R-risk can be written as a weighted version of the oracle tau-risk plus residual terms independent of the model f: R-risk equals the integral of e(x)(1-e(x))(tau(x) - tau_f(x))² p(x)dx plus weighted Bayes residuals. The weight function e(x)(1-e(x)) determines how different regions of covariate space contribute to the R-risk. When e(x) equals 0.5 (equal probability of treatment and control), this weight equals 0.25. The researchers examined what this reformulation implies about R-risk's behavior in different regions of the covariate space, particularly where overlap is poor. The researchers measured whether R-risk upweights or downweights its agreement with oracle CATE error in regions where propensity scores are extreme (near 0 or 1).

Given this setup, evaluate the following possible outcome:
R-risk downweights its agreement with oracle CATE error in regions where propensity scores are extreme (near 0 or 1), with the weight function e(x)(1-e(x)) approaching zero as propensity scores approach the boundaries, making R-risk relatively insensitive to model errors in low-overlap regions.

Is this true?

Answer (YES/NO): YES